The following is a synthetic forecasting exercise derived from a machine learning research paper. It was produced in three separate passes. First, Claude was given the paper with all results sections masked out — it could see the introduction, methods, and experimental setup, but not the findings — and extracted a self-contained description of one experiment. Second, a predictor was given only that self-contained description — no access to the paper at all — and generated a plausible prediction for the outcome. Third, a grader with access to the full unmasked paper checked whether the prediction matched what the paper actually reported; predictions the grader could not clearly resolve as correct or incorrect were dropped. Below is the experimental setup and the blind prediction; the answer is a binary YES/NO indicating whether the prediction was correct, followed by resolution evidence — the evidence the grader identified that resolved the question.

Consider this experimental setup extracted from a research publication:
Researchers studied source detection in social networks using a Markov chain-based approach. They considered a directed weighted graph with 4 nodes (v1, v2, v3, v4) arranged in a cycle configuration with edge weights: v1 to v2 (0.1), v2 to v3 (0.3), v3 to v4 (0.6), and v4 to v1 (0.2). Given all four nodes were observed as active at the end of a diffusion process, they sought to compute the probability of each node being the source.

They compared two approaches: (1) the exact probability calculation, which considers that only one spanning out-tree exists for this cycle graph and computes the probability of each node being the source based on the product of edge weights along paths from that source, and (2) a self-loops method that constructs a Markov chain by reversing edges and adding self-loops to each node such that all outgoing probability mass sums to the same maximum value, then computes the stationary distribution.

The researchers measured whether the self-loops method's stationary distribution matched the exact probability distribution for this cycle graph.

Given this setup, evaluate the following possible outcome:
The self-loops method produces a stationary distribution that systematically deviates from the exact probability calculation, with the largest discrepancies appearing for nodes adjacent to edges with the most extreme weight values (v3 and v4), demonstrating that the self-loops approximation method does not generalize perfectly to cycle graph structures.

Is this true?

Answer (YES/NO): NO